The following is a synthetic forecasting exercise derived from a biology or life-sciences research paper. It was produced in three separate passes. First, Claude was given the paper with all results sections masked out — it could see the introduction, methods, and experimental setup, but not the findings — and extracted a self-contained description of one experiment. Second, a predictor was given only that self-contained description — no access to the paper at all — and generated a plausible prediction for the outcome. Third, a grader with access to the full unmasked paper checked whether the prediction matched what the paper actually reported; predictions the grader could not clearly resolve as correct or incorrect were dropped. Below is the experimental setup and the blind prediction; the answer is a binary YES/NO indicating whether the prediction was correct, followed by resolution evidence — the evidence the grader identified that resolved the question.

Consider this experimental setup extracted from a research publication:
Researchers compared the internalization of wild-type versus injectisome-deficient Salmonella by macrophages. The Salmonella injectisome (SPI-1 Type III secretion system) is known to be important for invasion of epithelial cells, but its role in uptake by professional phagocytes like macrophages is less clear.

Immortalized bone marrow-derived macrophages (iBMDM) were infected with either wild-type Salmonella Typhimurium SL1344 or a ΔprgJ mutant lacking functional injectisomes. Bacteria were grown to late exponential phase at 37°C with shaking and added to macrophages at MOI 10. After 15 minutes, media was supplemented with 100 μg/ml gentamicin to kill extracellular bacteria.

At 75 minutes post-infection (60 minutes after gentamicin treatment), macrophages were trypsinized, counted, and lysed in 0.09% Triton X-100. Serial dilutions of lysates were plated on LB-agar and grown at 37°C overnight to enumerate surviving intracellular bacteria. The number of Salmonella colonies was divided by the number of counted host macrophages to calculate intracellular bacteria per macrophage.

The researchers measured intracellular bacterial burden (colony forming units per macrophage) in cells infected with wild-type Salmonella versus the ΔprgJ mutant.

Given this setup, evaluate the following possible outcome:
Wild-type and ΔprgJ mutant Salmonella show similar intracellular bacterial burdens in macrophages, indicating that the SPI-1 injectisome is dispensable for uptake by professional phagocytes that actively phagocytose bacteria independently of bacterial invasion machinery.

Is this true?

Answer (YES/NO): NO